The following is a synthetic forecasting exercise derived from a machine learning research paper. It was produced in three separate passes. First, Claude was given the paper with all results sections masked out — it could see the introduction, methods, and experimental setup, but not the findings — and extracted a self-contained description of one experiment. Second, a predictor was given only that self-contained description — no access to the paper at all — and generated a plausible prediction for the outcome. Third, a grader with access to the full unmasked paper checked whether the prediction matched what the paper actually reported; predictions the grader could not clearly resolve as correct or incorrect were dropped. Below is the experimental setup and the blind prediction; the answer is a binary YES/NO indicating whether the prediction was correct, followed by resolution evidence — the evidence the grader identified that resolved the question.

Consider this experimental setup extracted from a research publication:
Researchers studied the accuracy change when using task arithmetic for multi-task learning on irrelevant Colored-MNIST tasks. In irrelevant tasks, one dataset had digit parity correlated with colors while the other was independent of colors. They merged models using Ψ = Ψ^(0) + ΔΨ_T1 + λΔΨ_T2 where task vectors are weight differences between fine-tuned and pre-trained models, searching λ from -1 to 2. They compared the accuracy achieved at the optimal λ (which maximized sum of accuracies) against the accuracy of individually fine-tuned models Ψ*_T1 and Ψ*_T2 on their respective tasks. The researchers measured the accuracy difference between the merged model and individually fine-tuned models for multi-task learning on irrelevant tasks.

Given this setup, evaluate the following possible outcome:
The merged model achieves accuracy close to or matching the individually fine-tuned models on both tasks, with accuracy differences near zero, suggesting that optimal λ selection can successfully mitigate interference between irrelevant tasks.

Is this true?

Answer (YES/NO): NO